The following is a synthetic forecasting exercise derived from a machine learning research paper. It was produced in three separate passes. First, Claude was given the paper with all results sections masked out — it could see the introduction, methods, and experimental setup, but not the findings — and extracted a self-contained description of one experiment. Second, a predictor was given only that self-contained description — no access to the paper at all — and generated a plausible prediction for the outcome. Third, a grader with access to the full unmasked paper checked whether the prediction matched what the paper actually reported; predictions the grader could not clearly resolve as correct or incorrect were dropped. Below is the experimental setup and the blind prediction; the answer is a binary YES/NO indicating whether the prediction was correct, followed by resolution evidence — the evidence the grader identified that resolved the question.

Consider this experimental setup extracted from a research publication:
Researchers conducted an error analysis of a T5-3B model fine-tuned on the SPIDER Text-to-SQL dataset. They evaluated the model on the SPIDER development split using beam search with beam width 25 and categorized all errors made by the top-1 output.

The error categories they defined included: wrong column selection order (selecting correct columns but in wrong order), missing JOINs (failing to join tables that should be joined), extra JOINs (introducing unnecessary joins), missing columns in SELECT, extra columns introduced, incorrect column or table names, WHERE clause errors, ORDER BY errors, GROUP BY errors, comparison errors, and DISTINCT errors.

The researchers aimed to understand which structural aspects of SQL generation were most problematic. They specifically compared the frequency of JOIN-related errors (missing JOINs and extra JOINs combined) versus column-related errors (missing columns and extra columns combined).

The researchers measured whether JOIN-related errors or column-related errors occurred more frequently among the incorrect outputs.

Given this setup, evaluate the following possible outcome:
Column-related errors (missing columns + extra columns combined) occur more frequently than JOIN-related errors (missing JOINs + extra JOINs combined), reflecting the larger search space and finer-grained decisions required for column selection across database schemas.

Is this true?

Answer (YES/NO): NO